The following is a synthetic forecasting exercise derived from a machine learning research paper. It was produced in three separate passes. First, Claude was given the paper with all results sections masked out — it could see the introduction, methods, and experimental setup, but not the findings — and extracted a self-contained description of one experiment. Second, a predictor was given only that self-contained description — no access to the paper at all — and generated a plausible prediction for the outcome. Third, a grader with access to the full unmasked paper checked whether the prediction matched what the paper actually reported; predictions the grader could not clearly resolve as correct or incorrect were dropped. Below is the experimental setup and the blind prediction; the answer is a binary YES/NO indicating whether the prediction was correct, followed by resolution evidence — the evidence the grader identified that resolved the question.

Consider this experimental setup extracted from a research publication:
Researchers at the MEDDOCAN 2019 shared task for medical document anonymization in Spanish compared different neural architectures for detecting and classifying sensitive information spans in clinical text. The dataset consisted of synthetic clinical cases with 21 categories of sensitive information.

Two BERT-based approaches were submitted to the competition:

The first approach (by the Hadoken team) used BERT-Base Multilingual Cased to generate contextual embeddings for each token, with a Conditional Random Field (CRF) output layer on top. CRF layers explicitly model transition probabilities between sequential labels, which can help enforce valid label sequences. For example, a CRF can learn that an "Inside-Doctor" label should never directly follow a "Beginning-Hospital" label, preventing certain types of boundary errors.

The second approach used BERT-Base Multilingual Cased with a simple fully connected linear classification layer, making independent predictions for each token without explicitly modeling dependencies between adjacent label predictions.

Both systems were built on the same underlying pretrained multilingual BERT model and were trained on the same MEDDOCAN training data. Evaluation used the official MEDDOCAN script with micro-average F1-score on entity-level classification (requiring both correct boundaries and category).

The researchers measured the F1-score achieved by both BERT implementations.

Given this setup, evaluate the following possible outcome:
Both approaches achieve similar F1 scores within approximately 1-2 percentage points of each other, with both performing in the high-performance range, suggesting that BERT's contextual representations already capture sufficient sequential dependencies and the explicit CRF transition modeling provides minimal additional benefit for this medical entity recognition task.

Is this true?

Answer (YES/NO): NO